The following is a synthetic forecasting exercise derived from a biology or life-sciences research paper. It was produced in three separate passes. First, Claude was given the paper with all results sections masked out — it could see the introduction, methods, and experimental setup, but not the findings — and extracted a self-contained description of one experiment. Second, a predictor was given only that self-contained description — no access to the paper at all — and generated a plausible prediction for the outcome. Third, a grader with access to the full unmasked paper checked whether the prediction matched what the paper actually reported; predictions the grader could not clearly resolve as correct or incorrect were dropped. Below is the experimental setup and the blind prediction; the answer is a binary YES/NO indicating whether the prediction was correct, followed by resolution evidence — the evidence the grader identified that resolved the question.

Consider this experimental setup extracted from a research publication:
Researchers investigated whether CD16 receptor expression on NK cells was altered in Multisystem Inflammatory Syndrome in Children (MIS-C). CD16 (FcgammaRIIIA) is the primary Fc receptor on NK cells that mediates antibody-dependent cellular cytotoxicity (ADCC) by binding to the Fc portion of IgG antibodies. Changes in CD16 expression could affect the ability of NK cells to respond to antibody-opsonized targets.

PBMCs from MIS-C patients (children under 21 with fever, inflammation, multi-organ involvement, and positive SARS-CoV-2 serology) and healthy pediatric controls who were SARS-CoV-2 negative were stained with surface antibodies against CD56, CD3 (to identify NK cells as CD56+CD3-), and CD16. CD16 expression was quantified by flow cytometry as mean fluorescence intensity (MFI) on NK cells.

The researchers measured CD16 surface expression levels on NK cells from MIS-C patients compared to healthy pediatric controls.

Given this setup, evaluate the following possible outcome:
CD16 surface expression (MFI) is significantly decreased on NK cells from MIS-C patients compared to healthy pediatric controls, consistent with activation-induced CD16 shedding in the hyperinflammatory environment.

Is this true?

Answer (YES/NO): YES